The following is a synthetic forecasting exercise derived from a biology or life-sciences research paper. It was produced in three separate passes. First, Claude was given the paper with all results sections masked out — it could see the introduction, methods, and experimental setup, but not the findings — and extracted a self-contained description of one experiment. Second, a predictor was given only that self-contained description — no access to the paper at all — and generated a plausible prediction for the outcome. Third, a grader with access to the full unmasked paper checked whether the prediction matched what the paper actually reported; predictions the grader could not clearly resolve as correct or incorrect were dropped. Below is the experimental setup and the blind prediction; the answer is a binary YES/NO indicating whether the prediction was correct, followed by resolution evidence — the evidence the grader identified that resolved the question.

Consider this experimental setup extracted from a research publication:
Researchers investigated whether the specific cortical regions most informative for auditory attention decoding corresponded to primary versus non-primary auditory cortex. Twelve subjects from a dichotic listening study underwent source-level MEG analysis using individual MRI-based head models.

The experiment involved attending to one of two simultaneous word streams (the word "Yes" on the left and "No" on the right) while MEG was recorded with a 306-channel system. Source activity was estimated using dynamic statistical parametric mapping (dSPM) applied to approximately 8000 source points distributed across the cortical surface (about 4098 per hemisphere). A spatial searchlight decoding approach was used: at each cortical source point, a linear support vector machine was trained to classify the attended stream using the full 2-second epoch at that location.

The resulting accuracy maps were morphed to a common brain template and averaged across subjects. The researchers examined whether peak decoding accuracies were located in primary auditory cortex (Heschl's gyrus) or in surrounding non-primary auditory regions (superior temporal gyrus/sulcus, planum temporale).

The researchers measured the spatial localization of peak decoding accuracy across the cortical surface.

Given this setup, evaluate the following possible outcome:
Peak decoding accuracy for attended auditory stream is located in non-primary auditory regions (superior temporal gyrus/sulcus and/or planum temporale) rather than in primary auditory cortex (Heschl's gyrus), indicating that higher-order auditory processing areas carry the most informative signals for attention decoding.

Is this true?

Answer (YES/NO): NO